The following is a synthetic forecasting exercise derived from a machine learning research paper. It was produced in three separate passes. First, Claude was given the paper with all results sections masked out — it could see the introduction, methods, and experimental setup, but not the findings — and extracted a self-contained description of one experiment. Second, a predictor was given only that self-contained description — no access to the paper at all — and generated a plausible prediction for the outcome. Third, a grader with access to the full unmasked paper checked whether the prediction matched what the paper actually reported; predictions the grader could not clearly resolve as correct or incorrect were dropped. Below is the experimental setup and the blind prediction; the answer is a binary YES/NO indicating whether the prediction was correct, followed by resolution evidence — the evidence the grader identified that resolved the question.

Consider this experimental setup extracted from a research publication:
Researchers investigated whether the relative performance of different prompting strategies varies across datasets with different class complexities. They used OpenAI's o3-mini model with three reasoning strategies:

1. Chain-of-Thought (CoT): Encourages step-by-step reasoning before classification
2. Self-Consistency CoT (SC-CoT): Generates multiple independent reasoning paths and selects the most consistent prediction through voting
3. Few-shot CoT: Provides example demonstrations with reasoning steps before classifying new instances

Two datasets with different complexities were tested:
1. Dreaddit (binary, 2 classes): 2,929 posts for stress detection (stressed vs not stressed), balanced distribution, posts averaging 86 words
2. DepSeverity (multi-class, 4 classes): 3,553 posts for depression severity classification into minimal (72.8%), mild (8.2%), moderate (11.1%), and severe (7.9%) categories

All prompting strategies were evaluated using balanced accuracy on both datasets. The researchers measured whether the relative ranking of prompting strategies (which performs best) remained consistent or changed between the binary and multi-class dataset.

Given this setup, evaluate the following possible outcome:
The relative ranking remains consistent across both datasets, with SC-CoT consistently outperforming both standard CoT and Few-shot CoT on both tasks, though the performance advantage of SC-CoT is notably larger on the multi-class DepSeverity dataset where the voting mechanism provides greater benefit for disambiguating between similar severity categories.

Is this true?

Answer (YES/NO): NO